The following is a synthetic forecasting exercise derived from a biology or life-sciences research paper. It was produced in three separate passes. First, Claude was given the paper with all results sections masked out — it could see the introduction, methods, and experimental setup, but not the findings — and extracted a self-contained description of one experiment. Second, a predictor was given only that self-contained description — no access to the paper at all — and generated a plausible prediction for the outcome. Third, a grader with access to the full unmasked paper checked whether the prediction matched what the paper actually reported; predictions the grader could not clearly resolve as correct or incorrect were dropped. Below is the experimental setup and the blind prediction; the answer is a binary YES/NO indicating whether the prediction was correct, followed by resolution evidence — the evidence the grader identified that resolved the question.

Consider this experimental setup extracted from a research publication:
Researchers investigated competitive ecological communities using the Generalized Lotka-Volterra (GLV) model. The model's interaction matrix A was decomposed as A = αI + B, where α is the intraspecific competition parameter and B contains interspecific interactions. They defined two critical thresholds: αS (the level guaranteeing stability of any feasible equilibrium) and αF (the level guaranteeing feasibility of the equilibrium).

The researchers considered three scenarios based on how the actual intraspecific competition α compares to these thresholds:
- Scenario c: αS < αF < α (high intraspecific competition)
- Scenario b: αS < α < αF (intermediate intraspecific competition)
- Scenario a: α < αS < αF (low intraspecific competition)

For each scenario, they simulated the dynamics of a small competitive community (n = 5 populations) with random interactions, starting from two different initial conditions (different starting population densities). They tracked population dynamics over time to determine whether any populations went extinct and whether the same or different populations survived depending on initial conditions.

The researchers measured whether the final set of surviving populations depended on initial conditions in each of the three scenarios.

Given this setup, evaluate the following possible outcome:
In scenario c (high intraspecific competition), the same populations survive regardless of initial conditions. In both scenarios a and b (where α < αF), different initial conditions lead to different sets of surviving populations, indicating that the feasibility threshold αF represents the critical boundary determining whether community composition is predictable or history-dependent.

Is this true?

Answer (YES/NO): NO